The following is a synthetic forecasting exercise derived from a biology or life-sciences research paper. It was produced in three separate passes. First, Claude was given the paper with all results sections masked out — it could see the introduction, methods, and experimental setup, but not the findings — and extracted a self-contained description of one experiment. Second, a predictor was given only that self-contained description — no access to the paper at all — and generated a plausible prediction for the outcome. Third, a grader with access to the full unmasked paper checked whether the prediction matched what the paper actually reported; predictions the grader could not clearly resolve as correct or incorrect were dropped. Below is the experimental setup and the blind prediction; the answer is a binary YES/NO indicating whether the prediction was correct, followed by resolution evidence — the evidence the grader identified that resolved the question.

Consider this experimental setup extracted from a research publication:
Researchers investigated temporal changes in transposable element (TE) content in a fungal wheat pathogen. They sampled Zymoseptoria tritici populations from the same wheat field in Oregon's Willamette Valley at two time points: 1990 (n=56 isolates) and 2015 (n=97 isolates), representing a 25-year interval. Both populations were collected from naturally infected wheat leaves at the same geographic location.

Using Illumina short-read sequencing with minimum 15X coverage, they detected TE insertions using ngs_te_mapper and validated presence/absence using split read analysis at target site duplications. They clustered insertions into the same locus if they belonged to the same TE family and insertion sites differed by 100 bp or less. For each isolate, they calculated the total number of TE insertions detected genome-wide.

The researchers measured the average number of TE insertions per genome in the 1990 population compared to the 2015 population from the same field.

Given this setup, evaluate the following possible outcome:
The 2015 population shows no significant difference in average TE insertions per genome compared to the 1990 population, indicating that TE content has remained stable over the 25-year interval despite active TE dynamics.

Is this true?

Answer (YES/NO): NO